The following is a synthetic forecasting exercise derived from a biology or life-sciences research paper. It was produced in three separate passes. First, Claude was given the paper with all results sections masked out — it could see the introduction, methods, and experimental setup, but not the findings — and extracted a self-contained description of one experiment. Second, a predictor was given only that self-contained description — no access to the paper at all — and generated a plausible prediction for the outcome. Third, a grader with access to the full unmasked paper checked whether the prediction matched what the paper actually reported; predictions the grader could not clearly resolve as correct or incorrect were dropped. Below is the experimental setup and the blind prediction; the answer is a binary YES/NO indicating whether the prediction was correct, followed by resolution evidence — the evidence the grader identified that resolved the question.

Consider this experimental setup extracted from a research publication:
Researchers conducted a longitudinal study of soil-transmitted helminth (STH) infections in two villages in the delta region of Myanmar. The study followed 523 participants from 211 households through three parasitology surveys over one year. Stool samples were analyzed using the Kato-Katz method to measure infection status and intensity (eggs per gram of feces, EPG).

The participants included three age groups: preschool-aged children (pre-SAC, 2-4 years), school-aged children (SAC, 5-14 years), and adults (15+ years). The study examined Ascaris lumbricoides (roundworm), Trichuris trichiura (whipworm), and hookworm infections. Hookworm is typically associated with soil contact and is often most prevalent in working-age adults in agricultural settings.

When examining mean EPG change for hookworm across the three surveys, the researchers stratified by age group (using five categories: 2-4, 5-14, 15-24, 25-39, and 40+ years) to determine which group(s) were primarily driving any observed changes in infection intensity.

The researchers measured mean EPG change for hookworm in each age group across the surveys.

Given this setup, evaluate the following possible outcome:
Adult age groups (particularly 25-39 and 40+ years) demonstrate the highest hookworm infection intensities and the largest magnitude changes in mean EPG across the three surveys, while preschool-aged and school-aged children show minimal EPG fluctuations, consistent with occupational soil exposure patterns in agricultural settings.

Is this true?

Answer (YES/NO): NO